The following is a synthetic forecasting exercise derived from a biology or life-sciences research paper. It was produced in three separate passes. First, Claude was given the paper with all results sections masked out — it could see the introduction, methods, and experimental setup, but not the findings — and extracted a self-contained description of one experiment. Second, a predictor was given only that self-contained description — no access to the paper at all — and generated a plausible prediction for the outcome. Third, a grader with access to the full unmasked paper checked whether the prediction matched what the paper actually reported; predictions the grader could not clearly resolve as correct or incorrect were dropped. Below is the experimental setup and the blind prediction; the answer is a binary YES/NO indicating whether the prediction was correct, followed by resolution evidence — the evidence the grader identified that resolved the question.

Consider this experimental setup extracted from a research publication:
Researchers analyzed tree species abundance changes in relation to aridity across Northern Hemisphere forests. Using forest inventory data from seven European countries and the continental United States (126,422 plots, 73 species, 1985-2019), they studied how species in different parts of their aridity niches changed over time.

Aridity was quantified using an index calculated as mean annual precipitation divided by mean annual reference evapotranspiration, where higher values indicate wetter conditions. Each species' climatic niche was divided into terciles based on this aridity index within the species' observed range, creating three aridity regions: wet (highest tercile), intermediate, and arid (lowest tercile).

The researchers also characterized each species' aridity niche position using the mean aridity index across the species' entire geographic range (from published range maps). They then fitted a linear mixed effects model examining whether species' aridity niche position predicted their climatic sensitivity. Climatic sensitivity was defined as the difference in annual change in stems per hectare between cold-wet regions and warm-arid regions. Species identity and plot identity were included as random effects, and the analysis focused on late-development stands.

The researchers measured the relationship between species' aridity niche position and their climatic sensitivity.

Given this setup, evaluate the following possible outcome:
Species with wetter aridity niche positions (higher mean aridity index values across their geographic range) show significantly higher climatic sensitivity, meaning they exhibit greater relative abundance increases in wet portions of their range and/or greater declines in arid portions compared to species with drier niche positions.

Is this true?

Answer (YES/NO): NO